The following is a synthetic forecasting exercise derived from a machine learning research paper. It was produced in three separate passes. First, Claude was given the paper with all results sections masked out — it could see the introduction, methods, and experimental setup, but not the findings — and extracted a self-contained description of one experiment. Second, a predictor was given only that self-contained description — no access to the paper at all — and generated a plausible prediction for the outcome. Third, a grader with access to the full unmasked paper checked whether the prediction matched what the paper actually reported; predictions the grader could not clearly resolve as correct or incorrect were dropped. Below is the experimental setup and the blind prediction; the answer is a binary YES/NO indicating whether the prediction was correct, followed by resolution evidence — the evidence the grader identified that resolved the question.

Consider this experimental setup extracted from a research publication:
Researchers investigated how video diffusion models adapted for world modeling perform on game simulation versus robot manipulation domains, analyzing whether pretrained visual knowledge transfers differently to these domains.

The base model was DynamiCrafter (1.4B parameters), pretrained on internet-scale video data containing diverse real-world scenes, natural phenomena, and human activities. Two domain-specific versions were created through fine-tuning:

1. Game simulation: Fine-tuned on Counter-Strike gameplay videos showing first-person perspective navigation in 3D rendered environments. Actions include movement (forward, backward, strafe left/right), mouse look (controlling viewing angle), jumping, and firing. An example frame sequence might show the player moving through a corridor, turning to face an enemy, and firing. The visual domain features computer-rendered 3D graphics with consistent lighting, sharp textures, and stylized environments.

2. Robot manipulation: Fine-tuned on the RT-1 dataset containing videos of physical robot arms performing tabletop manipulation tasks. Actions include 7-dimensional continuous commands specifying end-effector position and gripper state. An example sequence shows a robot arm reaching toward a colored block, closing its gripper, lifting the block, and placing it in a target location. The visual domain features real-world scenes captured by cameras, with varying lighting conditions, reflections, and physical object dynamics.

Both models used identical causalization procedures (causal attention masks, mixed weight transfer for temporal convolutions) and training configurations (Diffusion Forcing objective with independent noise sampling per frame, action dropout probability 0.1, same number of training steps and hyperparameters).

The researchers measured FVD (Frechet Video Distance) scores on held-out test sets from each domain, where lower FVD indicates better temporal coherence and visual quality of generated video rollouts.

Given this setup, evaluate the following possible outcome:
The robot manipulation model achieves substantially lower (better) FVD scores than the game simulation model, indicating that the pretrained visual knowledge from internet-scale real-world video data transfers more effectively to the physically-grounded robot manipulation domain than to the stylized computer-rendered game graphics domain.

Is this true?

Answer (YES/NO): YES